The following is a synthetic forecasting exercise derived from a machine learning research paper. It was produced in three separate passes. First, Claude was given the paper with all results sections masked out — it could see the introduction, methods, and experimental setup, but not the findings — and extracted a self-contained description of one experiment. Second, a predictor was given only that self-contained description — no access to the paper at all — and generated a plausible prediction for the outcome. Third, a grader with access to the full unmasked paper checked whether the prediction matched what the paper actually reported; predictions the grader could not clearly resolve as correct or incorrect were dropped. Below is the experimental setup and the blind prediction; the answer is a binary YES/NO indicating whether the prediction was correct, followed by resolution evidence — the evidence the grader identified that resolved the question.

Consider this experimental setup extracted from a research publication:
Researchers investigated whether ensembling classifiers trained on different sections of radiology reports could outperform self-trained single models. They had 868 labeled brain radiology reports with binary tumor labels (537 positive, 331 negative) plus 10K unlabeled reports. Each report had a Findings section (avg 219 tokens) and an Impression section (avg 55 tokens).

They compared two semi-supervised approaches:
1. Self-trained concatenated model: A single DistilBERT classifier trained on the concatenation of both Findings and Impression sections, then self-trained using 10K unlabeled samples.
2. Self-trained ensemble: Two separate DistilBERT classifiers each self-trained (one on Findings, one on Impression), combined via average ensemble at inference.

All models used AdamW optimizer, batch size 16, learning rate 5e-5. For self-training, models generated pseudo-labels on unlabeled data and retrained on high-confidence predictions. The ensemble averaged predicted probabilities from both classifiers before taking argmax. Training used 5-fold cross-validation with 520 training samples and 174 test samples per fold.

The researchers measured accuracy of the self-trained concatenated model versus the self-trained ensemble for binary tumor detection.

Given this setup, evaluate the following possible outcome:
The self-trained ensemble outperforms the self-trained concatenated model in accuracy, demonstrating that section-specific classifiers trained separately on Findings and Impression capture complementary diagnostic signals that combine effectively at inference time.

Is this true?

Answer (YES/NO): YES